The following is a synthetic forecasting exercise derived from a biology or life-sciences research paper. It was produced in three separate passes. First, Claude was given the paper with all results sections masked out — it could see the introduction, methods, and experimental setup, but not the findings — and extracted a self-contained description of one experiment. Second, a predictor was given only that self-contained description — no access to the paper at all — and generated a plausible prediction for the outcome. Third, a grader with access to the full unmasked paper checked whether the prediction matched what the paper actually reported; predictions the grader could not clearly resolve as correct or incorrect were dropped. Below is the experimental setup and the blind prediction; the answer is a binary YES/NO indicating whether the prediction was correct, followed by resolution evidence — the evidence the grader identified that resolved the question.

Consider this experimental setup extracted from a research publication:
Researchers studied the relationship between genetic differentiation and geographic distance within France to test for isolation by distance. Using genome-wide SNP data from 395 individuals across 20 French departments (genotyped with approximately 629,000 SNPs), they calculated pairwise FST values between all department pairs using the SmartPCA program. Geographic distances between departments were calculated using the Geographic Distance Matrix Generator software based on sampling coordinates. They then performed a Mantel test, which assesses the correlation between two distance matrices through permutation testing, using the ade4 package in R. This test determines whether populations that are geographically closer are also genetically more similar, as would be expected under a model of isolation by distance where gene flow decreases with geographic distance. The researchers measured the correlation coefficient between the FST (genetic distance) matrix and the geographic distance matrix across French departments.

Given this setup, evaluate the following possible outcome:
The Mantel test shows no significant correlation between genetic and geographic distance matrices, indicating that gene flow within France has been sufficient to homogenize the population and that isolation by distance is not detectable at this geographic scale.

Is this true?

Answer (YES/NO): NO